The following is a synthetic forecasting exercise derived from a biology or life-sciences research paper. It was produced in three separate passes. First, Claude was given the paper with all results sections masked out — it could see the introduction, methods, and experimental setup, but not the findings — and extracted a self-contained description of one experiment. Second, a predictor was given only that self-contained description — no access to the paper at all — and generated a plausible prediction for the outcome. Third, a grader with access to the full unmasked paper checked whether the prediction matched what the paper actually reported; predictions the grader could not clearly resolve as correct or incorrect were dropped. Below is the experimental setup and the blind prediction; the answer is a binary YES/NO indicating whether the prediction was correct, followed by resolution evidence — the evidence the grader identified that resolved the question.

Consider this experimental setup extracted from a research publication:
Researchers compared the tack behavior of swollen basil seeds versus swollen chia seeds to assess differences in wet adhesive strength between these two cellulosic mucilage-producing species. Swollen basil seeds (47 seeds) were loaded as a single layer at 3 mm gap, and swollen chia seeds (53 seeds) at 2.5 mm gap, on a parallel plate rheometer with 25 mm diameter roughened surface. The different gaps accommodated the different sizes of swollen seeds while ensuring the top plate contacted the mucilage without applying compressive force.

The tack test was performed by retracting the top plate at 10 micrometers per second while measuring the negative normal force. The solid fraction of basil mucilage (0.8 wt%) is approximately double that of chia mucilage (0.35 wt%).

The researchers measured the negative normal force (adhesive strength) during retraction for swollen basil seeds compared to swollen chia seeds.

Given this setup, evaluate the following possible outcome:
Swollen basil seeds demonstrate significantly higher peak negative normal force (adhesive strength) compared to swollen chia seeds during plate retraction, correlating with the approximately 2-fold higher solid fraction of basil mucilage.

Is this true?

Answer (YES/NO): YES